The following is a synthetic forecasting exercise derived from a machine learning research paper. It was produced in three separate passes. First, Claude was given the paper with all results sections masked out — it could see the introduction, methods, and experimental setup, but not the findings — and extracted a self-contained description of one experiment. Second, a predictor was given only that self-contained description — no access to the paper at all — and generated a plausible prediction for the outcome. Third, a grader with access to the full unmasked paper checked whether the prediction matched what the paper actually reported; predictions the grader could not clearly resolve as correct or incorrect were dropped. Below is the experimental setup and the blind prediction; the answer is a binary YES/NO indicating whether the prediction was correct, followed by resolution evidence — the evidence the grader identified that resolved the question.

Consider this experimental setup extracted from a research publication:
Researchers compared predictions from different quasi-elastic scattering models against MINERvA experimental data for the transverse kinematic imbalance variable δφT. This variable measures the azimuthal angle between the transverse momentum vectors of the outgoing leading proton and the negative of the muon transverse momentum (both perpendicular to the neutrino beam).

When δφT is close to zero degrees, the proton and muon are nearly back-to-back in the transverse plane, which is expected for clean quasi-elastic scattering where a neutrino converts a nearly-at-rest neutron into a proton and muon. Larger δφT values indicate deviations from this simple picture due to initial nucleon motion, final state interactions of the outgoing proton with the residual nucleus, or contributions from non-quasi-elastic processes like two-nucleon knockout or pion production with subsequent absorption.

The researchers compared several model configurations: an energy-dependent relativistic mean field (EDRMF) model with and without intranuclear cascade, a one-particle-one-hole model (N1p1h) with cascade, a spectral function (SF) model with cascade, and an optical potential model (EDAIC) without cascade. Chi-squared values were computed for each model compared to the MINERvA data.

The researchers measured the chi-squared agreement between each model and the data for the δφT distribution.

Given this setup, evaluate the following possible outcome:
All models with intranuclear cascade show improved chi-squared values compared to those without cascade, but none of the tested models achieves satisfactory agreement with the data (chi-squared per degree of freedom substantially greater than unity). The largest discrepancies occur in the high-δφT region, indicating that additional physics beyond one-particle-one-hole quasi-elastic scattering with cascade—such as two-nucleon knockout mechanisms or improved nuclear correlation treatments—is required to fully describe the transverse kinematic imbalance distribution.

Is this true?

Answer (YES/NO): NO